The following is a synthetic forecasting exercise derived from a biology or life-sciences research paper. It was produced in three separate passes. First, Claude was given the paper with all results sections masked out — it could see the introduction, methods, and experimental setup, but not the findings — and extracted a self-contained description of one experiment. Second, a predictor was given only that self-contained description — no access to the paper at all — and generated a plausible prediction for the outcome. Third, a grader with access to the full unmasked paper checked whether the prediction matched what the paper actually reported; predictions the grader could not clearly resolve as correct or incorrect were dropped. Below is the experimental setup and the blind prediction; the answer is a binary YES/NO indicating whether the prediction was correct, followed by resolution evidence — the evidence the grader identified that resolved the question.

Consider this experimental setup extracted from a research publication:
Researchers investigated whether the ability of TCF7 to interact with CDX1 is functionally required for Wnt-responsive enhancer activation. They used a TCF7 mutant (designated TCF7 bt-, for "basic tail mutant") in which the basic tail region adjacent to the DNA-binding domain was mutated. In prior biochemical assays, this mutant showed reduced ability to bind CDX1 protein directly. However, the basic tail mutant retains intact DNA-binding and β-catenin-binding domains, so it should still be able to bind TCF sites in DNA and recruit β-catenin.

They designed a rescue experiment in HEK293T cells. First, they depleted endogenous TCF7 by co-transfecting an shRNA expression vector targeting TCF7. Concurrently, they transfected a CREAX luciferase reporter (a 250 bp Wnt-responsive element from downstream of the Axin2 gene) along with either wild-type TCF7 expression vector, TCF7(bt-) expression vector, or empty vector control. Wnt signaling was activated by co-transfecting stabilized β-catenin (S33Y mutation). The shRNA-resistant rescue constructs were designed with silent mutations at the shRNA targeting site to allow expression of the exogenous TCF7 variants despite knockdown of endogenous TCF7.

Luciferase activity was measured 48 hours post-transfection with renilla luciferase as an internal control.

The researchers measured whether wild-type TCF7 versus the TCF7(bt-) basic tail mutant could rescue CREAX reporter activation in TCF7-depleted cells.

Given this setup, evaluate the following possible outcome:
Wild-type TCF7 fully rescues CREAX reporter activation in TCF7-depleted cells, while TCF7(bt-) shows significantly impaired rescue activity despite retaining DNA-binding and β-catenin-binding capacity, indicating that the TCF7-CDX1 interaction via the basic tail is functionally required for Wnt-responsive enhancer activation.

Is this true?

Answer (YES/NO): YES